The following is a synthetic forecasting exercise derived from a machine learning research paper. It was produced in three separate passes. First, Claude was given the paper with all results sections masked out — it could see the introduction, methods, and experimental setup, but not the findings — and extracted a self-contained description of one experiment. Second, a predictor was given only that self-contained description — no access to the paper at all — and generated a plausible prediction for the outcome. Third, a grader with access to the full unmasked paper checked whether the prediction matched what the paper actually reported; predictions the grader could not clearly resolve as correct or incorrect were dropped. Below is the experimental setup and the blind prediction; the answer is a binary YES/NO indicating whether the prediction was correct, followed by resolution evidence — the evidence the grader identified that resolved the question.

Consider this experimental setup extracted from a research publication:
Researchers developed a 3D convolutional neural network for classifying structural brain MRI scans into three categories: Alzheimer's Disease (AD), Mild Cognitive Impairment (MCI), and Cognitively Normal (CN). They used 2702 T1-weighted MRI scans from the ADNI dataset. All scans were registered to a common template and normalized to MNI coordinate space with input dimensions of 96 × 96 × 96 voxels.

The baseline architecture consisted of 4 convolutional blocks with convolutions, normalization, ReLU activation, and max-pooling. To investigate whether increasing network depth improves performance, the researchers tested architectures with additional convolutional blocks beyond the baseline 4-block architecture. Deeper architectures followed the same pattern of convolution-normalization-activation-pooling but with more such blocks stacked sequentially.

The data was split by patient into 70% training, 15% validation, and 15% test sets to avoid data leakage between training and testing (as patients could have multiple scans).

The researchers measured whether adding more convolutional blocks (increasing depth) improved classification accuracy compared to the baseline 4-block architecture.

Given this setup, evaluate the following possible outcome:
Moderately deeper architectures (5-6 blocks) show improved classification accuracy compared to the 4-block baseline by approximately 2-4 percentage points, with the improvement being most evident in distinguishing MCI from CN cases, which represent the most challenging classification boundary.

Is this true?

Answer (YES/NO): NO